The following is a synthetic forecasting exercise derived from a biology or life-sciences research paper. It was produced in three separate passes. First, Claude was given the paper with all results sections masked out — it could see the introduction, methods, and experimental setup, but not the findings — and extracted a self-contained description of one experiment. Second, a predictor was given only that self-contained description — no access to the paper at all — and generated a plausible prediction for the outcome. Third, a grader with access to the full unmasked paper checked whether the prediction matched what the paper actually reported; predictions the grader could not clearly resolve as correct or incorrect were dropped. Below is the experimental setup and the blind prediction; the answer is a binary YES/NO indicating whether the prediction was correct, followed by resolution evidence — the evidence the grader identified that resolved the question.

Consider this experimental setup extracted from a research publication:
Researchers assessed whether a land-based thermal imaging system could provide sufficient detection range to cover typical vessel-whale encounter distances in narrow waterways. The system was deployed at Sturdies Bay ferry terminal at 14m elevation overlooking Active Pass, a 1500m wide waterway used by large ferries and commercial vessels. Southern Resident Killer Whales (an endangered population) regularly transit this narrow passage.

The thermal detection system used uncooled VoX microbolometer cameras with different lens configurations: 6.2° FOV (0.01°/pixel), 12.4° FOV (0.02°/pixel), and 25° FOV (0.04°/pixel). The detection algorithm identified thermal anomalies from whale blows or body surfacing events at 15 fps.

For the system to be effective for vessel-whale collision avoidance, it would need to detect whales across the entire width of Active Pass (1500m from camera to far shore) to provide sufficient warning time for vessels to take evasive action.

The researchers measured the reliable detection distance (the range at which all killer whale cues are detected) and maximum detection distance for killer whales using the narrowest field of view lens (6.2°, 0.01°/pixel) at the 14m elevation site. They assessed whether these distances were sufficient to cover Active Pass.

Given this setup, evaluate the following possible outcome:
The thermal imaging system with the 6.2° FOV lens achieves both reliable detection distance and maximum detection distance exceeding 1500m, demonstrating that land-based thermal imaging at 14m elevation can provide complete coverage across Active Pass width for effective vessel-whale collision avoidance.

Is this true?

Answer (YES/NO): NO